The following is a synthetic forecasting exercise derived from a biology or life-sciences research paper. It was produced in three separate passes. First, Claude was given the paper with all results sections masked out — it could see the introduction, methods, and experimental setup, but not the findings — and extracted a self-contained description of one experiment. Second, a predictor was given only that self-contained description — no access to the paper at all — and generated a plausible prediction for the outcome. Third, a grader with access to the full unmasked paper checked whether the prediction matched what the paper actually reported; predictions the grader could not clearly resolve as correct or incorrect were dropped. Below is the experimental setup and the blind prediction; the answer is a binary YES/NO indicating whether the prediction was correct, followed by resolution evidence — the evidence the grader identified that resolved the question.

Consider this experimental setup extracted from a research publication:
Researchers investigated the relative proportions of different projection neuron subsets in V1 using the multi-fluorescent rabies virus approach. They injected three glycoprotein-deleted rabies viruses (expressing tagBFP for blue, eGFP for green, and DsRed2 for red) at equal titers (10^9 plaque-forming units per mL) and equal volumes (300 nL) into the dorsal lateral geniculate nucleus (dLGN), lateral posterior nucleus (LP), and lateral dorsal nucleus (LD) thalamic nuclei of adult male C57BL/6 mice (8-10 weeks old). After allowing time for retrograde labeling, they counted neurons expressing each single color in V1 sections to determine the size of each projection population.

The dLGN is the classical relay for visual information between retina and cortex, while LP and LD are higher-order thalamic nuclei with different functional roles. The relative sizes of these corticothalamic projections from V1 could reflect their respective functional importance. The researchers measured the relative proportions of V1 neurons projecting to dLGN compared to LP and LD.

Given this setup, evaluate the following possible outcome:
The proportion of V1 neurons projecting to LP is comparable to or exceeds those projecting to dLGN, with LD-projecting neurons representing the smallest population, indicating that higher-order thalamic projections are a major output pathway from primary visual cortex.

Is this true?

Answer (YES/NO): YES